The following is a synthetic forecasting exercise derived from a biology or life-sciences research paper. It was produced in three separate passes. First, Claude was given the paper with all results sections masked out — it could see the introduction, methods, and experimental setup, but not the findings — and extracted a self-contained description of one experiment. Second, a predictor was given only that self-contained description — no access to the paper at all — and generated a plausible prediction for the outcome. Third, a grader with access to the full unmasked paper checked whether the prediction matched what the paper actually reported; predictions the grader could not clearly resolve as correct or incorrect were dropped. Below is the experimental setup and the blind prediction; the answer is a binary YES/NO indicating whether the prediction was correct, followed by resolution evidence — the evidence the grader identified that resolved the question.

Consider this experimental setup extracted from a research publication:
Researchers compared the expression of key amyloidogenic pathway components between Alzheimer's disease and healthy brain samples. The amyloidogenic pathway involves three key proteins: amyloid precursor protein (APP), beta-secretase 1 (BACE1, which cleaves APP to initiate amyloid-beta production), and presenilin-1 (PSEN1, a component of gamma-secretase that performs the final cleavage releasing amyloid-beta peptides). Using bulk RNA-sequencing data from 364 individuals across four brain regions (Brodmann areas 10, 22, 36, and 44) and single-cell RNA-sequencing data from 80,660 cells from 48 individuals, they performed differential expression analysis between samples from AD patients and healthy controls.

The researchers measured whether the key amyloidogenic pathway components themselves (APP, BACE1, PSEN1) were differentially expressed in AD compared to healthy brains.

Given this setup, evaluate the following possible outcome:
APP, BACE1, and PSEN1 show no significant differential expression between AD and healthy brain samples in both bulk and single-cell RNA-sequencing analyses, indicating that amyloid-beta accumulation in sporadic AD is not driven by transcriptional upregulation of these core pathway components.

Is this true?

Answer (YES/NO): YES